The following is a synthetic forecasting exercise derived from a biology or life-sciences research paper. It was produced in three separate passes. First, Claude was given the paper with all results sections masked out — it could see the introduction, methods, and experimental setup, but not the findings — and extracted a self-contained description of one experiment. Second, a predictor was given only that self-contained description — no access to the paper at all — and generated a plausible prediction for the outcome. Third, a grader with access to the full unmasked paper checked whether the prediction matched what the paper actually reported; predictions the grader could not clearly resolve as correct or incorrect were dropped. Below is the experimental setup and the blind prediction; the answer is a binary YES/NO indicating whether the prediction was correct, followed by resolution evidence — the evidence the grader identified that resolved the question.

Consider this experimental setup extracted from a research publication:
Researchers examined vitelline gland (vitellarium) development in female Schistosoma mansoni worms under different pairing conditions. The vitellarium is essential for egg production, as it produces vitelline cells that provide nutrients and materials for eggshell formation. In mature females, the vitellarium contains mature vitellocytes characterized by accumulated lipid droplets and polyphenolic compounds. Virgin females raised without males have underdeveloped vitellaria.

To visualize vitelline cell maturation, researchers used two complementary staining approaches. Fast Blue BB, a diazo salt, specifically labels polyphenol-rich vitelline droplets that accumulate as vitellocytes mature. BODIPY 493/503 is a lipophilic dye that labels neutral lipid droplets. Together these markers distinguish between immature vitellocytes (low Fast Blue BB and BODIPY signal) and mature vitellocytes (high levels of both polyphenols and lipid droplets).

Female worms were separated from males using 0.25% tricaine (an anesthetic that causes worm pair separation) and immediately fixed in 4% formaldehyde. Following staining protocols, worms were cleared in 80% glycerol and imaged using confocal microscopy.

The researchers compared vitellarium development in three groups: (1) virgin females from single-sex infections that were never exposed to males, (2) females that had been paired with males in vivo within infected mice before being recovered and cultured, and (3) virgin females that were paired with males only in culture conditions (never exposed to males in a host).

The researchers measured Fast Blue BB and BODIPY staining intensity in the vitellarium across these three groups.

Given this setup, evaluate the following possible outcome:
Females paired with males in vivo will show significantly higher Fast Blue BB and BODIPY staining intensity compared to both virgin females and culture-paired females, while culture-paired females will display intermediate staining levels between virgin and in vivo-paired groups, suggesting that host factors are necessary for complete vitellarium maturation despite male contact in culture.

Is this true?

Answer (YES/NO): NO